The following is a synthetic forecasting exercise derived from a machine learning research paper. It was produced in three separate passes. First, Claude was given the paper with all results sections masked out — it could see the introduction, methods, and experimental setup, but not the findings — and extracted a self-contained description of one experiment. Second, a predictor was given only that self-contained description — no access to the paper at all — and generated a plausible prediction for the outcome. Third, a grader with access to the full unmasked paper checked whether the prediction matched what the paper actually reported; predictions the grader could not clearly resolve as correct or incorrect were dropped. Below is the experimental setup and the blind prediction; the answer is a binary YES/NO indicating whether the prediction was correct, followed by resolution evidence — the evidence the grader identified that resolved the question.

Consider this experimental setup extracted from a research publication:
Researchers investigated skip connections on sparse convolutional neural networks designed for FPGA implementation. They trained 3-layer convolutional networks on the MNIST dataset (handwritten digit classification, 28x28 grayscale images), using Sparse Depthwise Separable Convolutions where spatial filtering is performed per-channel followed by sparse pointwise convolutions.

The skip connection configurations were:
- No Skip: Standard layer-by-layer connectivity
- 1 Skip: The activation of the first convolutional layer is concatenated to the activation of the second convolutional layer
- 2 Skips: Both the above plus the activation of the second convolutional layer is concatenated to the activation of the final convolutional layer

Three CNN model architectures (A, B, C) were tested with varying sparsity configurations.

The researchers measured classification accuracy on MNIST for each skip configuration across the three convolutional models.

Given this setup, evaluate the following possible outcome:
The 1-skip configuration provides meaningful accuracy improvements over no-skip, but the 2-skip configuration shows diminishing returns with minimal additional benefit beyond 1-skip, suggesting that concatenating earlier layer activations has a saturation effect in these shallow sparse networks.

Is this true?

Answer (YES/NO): NO